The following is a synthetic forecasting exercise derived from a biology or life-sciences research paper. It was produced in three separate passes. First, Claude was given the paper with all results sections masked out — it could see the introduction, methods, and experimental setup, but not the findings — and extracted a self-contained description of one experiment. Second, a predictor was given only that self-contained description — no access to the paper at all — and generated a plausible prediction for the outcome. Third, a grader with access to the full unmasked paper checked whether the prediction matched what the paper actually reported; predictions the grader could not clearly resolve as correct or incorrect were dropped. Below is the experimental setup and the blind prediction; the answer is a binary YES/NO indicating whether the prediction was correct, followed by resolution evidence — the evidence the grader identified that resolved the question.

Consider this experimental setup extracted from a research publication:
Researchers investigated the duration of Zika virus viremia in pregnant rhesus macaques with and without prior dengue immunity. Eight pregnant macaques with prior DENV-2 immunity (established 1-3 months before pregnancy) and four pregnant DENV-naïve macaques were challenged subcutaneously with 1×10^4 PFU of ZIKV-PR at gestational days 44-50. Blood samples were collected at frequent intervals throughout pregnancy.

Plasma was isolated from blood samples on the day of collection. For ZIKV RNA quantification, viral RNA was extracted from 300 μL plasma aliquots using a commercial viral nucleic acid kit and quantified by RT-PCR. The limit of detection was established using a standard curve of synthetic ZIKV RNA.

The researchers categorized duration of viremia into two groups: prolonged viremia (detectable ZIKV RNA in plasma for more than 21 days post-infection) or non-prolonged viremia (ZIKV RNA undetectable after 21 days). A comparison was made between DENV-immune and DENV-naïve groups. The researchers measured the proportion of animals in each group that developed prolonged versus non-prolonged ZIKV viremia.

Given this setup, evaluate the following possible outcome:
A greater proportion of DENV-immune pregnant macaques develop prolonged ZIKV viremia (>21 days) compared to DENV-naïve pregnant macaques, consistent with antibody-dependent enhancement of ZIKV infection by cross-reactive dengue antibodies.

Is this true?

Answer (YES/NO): NO